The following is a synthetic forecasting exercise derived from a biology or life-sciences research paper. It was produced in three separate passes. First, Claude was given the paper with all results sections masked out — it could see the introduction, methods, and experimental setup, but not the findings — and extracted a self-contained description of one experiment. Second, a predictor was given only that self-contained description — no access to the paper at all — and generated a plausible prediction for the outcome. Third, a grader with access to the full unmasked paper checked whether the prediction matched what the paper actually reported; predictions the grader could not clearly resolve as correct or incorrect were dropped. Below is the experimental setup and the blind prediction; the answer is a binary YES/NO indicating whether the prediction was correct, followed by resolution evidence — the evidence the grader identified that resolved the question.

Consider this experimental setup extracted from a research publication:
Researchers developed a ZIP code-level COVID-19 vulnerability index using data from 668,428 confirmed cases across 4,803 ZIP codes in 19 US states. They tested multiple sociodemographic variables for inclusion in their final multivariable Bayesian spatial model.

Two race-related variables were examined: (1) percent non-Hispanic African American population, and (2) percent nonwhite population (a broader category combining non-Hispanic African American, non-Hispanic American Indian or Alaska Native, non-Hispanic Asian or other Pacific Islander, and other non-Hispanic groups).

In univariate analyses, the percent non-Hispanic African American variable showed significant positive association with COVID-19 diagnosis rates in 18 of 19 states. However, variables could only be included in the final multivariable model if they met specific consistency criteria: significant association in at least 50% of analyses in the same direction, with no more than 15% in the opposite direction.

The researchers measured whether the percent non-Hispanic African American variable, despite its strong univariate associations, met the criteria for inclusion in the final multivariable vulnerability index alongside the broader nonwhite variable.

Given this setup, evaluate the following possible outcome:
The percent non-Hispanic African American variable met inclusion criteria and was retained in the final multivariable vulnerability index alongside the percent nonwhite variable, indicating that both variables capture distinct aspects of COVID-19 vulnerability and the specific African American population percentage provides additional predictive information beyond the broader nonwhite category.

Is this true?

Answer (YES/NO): NO